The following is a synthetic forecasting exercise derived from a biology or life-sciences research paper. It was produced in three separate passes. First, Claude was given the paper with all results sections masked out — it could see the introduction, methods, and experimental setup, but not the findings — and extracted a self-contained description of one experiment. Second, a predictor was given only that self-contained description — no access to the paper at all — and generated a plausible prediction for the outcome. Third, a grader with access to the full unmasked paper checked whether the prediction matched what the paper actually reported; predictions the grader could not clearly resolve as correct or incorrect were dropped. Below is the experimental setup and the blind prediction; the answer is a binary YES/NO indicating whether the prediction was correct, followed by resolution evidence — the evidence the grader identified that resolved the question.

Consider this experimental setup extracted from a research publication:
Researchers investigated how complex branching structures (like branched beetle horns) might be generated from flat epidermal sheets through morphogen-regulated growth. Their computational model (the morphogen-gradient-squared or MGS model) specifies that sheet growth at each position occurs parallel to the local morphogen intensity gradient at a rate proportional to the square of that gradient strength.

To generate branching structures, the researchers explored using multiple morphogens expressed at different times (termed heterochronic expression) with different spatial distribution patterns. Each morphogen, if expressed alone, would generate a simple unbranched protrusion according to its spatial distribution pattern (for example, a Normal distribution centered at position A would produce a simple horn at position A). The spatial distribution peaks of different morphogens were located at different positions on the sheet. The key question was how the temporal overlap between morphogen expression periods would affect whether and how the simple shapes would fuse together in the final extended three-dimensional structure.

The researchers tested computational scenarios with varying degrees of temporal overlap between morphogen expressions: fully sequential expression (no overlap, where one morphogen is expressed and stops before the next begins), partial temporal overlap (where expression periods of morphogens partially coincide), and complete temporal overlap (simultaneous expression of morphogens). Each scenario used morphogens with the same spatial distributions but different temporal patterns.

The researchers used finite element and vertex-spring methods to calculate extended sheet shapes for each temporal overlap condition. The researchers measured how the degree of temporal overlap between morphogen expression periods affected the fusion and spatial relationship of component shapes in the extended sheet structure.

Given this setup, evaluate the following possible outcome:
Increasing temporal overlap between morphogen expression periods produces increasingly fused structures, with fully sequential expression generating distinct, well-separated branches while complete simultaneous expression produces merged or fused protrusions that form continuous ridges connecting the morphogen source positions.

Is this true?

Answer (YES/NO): NO